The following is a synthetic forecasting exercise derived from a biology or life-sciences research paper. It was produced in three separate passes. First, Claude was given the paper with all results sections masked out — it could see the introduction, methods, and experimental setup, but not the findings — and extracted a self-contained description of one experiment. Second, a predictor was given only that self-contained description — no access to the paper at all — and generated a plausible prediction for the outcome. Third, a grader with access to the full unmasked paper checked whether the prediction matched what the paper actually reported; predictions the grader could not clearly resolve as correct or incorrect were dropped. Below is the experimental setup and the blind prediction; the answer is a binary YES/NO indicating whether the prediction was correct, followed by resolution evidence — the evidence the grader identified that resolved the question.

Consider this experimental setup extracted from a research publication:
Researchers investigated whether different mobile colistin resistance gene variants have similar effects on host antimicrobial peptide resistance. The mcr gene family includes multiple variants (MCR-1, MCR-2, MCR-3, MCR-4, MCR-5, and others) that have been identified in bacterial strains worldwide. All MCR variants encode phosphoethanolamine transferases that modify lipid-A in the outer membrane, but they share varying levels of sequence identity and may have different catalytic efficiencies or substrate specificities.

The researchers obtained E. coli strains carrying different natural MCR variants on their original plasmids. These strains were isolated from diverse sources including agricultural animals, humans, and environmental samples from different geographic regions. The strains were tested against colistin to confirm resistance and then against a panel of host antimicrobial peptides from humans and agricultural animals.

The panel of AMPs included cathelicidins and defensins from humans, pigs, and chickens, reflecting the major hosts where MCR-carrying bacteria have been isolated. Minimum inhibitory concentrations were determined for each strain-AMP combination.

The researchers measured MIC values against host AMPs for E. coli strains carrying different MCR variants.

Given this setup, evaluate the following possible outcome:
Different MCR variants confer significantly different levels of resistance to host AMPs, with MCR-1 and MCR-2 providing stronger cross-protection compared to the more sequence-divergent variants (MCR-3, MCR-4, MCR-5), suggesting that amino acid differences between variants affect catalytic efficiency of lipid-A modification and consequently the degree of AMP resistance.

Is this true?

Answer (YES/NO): NO